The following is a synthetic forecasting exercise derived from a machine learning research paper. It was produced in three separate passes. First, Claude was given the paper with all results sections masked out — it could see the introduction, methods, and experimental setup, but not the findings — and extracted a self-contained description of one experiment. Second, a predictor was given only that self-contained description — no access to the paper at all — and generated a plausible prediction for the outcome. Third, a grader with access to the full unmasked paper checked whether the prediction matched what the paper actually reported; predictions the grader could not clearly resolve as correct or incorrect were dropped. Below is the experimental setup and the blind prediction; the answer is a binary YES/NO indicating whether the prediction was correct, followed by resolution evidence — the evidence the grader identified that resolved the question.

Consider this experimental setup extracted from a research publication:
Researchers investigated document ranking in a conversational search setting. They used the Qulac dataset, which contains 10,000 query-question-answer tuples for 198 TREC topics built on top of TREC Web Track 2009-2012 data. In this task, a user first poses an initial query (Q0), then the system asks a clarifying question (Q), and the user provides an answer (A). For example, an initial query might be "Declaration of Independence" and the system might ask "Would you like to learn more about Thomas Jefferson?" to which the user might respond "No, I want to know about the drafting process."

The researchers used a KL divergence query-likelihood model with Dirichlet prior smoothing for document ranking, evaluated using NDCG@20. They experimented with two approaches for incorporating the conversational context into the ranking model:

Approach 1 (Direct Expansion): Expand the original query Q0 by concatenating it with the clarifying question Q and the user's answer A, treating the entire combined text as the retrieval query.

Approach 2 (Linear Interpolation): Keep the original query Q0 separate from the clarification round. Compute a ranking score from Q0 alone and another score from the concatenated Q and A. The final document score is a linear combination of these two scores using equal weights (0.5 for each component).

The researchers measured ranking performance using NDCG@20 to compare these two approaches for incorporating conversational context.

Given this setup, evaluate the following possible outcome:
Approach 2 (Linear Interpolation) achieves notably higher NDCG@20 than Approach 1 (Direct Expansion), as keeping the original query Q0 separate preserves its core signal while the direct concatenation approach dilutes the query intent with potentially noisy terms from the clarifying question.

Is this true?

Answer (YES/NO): YES